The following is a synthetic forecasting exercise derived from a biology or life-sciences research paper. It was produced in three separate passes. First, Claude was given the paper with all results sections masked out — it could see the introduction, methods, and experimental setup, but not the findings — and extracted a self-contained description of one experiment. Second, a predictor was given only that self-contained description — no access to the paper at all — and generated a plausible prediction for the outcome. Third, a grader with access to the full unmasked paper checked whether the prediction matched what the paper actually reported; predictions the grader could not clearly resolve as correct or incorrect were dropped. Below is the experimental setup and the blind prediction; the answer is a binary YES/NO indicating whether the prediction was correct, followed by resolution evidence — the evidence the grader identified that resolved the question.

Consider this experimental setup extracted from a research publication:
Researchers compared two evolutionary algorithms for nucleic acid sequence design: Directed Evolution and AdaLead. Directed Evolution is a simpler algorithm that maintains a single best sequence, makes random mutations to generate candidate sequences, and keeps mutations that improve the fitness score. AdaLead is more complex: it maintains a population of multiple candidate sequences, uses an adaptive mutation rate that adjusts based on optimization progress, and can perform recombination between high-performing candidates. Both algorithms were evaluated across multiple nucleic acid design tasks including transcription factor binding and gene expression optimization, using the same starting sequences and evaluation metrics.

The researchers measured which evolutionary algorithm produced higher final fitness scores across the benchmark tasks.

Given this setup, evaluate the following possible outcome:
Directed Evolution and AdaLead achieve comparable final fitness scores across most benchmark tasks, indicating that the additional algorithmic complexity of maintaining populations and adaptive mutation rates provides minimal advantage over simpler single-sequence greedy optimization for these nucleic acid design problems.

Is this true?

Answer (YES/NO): NO